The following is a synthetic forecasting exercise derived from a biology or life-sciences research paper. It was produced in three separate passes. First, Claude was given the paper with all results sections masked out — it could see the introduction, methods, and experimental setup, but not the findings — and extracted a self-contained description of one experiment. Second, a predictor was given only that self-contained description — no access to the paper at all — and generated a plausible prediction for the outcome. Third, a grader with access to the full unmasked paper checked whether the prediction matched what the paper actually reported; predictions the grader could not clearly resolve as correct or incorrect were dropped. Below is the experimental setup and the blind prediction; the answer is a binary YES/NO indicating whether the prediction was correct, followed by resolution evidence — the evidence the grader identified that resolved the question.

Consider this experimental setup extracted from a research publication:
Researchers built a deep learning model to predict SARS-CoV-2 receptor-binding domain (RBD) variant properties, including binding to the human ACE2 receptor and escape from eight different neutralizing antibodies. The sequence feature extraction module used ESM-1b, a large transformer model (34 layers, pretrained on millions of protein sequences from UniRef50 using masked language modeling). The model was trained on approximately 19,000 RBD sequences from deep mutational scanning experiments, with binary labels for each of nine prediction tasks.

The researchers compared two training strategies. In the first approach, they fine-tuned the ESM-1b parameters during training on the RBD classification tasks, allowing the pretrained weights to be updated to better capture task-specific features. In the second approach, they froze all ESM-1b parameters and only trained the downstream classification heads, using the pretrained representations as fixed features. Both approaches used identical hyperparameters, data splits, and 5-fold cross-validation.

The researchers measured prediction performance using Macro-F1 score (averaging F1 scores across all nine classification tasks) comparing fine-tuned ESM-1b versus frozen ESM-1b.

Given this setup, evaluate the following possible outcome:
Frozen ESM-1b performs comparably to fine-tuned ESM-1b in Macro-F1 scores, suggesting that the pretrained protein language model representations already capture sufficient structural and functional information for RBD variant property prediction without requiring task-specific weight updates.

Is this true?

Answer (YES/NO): NO